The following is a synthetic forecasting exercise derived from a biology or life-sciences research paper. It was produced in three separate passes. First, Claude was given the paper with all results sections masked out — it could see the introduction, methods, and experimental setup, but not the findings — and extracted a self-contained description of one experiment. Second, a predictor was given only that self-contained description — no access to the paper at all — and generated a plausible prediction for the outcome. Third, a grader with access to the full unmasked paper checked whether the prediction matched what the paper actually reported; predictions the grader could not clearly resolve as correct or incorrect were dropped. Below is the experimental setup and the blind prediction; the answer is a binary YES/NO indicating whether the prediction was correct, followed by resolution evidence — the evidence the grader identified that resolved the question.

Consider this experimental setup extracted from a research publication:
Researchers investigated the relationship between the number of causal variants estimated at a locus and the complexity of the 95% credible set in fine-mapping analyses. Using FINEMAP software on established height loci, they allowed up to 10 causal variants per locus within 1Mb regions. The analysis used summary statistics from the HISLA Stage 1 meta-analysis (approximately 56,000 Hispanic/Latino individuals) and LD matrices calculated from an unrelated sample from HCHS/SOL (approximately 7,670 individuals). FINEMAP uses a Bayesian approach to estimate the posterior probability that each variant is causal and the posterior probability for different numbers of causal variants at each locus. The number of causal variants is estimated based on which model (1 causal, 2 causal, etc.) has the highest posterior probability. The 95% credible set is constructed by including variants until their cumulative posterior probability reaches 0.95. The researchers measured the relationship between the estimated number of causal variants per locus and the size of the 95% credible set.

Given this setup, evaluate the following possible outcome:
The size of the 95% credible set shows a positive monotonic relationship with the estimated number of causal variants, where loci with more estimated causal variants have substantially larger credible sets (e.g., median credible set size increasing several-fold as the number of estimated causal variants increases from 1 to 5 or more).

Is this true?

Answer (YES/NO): NO